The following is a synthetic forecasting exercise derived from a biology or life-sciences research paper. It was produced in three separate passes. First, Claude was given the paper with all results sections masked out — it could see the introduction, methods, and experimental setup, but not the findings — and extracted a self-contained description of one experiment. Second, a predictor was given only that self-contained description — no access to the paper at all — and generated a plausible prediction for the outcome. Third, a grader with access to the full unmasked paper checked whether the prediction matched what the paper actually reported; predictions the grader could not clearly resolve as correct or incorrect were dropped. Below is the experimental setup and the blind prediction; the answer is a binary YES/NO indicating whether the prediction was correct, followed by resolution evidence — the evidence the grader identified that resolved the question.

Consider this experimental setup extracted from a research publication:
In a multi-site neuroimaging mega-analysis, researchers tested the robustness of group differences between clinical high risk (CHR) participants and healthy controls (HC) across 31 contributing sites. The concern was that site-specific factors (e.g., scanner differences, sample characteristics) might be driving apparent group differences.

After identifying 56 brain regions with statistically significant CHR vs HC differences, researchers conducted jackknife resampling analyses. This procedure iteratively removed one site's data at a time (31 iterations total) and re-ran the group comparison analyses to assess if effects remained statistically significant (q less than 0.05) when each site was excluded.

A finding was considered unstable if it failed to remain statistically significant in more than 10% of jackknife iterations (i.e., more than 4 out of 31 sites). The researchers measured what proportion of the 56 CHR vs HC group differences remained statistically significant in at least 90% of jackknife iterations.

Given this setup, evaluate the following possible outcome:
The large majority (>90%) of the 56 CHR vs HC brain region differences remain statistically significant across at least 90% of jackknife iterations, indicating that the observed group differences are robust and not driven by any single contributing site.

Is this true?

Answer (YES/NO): YES